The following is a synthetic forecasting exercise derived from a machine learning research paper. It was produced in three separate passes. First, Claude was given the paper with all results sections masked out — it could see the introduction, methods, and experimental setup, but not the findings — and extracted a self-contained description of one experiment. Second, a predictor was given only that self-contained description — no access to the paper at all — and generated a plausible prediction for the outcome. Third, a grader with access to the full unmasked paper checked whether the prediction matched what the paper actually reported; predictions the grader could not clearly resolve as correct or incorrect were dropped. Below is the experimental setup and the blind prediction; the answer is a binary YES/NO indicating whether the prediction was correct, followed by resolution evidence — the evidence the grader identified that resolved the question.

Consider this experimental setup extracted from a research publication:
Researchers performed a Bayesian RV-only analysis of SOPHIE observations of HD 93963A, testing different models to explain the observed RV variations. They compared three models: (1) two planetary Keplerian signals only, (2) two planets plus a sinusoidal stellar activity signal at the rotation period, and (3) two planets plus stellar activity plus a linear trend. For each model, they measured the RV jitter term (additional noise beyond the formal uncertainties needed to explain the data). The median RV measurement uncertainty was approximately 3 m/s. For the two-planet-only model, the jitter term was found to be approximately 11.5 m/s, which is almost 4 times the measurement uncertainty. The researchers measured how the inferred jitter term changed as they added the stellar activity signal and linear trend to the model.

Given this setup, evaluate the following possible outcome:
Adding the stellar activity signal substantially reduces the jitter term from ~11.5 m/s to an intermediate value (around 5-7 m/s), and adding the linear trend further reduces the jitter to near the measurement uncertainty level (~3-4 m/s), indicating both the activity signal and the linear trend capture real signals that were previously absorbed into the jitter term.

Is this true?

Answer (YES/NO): NO